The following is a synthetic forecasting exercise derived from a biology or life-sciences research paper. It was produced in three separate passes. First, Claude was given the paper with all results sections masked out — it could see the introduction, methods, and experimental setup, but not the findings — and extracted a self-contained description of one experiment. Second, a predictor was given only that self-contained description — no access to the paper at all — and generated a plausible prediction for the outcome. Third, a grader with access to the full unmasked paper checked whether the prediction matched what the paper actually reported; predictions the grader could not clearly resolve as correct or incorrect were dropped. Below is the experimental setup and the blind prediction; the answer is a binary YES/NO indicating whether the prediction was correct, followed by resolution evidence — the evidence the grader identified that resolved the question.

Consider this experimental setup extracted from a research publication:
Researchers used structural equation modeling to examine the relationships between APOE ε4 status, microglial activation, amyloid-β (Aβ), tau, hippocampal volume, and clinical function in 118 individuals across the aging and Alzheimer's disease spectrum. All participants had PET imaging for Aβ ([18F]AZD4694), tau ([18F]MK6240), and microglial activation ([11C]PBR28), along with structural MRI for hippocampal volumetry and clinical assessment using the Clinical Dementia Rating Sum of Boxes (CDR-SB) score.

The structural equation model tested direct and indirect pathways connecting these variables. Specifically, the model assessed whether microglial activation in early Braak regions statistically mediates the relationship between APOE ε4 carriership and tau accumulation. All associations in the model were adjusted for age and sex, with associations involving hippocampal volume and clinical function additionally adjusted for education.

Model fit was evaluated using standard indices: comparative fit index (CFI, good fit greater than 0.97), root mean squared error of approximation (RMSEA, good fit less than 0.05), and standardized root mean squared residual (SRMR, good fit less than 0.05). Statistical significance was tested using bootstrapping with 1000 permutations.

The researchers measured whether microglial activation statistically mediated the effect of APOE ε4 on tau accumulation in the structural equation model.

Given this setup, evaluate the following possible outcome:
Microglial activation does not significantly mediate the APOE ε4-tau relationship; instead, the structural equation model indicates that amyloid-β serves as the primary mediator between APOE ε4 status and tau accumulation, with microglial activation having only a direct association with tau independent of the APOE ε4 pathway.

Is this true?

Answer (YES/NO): NO